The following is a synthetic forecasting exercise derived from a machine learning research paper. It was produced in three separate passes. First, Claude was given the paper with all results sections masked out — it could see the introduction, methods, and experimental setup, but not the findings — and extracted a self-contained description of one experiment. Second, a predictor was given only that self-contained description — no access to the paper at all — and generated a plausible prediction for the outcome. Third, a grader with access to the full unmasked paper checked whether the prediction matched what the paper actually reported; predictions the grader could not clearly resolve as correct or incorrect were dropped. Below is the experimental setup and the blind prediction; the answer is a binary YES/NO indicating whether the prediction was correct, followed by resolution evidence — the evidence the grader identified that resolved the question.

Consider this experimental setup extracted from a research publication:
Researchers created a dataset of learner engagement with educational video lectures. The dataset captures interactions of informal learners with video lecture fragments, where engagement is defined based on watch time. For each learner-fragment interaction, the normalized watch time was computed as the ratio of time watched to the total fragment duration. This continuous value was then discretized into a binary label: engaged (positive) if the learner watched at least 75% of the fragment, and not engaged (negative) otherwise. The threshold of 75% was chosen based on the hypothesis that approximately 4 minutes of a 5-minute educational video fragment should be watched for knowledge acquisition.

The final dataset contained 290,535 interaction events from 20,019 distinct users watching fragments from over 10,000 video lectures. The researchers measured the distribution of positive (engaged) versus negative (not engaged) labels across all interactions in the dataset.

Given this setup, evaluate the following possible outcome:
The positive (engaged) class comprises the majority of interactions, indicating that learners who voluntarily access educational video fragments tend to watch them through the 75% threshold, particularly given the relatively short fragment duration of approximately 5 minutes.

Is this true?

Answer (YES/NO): YES